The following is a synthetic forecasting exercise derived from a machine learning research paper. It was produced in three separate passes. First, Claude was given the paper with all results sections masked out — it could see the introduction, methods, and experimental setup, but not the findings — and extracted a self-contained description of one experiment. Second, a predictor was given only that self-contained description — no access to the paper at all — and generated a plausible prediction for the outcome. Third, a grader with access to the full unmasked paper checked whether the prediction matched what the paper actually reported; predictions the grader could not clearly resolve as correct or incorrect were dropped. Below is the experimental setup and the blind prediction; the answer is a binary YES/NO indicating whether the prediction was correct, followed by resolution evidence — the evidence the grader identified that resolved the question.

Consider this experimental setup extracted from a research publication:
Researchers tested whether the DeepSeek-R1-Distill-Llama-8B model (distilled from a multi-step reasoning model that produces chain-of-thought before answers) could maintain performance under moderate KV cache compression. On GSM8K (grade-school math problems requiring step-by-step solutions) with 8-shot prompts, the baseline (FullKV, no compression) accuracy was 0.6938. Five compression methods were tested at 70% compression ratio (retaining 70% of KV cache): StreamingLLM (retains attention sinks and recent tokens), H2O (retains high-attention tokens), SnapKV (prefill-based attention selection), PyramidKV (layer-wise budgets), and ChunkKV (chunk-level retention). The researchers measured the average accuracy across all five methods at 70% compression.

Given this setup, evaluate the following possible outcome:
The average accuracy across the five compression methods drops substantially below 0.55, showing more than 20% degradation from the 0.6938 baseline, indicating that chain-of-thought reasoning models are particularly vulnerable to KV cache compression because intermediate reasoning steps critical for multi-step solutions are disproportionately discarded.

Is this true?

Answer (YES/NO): NO